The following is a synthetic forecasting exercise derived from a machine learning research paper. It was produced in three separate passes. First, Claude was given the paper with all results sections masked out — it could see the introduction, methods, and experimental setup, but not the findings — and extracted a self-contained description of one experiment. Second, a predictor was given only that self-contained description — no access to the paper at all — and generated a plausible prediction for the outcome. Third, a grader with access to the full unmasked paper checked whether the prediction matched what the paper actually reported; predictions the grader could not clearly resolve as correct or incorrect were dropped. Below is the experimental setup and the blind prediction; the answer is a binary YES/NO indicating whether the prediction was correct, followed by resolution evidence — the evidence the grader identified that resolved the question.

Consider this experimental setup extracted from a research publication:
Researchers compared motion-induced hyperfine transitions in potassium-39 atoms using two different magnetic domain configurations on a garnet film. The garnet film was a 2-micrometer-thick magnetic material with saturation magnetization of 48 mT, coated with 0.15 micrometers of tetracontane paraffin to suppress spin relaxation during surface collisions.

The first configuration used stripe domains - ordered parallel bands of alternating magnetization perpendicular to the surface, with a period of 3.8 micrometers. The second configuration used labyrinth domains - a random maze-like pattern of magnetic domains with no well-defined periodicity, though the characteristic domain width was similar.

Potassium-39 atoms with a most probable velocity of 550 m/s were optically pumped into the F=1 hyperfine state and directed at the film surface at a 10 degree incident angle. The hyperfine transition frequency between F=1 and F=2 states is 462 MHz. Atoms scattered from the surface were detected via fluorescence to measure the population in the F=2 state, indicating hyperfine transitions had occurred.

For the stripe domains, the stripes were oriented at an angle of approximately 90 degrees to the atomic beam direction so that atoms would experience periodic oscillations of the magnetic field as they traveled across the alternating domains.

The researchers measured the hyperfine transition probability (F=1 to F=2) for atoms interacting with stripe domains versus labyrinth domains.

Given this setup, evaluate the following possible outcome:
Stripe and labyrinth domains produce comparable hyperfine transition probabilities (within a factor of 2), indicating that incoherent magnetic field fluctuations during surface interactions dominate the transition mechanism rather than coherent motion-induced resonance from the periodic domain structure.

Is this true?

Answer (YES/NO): NO